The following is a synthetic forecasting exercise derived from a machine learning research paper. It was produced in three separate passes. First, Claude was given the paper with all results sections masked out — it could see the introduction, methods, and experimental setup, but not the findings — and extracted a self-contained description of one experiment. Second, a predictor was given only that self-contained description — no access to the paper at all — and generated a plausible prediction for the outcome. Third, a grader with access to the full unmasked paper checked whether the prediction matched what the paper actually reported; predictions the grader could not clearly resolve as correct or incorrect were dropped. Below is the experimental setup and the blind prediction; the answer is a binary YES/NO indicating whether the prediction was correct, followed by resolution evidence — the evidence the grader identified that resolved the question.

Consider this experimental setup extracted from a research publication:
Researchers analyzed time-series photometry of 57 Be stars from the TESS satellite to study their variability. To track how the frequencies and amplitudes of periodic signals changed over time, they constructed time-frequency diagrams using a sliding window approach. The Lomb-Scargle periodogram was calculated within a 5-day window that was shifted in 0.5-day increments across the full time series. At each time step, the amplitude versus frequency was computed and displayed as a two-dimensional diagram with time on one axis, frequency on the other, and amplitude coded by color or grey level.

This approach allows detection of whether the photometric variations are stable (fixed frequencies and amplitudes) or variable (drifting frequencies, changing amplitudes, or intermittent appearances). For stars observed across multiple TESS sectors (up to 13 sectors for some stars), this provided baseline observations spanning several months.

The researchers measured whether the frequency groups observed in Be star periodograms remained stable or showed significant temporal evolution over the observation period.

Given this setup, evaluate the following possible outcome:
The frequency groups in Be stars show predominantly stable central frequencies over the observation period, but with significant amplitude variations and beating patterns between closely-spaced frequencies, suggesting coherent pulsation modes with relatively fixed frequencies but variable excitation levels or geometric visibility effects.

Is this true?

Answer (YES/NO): NO